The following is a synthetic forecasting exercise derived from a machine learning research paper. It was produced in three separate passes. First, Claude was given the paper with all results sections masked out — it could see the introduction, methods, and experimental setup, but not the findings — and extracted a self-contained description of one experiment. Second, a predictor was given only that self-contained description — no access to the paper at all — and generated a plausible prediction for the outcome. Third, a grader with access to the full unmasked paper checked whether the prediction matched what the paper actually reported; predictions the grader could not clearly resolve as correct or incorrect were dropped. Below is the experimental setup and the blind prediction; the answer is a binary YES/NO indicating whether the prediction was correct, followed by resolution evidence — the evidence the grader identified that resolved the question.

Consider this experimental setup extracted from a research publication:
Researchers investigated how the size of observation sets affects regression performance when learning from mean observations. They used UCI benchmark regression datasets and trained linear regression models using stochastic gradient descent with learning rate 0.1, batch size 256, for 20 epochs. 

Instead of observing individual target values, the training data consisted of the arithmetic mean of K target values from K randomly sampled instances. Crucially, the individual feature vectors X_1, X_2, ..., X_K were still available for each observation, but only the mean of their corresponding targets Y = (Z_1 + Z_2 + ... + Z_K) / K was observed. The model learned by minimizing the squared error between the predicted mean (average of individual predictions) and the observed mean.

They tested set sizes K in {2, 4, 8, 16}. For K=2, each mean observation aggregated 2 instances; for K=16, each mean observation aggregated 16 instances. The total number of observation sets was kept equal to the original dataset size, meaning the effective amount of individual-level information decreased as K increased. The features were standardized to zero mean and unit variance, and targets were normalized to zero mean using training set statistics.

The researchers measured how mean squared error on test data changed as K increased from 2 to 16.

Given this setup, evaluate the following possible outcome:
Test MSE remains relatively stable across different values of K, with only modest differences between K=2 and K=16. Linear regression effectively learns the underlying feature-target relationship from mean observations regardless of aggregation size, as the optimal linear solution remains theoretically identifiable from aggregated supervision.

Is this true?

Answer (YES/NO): YES